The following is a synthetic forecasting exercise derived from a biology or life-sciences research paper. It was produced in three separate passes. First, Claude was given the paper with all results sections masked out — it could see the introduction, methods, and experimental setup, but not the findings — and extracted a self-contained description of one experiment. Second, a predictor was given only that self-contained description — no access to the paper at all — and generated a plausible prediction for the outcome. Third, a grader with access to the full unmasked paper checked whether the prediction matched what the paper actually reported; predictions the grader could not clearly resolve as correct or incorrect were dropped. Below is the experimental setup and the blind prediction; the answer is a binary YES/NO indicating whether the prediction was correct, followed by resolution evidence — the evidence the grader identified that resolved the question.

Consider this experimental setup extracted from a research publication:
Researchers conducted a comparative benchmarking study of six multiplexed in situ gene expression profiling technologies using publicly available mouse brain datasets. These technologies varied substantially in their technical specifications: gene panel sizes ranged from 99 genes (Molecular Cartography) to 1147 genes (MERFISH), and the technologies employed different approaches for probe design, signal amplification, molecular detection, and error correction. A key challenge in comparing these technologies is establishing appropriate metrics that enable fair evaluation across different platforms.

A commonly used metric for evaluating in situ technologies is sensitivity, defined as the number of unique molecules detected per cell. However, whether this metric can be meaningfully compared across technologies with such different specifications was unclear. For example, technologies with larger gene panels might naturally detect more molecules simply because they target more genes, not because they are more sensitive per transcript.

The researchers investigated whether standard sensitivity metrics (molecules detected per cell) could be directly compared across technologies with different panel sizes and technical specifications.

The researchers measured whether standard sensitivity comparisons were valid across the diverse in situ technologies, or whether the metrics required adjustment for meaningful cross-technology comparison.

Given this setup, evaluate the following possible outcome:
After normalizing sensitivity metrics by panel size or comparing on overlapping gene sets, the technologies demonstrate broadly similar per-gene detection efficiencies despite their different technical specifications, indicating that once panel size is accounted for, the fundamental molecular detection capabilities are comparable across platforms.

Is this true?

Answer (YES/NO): NO